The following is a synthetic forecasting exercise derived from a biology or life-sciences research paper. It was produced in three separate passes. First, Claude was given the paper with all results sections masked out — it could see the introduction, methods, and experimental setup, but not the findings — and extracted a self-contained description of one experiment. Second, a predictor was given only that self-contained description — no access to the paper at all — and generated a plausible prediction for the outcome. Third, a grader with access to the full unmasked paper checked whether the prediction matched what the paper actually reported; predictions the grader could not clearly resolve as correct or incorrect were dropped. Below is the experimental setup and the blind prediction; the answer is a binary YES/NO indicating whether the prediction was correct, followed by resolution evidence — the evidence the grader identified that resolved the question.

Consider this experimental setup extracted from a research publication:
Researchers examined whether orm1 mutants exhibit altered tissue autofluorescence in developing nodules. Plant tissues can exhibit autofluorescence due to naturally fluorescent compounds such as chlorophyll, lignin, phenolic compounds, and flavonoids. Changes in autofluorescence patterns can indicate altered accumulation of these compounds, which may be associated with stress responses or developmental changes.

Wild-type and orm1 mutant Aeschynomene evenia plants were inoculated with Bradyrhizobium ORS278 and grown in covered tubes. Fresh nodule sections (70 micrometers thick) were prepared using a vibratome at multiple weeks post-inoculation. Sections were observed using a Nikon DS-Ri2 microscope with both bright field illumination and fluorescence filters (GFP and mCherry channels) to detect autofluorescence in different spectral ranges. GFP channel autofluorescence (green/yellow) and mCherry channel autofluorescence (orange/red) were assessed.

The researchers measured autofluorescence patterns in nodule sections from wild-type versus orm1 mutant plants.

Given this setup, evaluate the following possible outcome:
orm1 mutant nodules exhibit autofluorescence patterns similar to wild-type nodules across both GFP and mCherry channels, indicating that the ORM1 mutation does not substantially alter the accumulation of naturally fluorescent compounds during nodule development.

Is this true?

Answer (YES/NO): NO